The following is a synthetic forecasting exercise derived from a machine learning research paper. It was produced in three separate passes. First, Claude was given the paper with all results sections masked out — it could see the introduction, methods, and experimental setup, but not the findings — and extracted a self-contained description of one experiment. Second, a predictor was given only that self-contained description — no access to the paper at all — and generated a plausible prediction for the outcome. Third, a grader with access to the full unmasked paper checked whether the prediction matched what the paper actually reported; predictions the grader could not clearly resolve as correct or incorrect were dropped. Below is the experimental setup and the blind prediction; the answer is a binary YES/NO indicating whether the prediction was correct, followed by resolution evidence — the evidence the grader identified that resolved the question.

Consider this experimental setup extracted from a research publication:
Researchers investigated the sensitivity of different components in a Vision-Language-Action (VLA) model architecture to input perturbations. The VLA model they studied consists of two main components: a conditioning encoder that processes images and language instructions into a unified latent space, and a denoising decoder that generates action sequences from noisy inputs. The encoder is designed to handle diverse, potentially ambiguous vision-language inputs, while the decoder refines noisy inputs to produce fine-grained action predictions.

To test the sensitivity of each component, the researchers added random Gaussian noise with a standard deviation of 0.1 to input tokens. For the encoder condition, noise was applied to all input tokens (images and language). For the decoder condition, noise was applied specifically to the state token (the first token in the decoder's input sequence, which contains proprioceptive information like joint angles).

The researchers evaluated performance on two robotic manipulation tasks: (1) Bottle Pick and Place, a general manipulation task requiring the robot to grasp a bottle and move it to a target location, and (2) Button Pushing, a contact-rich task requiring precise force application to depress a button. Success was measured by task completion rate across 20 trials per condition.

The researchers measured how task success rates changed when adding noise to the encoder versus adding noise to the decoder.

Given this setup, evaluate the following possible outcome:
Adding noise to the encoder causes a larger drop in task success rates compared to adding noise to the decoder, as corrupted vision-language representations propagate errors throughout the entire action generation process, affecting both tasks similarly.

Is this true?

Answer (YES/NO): NO